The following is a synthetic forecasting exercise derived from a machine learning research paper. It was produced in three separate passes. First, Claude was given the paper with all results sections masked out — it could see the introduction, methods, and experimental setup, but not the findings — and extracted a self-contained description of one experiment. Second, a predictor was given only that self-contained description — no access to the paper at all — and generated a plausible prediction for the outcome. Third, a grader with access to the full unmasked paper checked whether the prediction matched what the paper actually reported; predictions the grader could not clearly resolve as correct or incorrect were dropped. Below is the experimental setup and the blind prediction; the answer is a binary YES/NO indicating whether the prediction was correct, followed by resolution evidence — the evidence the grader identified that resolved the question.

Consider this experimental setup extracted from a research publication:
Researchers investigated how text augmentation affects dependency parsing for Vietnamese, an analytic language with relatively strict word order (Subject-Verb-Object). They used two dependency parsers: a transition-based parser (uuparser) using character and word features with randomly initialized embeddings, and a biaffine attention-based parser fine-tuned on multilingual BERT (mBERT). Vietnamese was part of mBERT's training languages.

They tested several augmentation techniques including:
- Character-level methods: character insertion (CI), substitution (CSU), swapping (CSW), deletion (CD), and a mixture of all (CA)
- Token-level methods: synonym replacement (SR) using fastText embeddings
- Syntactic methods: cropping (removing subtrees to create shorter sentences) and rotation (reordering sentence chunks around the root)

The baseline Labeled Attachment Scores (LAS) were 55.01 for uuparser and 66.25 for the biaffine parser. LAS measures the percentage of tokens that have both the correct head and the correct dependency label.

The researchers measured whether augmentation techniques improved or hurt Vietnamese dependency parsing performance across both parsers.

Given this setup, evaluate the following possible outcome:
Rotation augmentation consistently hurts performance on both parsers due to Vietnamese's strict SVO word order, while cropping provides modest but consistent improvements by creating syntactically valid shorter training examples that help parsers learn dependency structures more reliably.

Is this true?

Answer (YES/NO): NO